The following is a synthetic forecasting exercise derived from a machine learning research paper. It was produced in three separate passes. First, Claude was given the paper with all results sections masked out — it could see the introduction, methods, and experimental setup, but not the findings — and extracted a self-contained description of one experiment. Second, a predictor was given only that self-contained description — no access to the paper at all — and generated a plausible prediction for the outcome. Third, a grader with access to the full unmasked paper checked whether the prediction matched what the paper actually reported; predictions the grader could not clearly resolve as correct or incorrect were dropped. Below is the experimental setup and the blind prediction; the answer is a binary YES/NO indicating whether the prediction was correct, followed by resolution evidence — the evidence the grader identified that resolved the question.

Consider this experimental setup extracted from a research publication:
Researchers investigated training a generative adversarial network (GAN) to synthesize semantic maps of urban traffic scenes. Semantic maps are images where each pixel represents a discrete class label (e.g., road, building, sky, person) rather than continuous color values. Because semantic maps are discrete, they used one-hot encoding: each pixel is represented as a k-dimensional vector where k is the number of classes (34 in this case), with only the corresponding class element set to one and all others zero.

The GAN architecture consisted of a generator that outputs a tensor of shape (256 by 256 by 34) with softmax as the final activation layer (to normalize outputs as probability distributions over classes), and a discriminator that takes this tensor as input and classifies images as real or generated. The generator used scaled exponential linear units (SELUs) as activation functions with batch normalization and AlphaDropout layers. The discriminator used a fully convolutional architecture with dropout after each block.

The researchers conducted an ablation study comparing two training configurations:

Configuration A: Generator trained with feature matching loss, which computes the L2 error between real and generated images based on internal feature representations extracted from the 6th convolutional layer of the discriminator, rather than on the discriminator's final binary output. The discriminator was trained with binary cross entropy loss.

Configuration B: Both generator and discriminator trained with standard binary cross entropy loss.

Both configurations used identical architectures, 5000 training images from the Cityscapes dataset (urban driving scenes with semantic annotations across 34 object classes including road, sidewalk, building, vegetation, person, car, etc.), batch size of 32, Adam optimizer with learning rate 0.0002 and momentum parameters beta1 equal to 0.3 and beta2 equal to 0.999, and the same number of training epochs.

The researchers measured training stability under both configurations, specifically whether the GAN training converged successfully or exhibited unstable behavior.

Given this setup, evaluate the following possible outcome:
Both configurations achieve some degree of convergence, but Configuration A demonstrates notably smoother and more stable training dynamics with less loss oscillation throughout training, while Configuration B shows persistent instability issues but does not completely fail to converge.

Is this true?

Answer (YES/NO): NO